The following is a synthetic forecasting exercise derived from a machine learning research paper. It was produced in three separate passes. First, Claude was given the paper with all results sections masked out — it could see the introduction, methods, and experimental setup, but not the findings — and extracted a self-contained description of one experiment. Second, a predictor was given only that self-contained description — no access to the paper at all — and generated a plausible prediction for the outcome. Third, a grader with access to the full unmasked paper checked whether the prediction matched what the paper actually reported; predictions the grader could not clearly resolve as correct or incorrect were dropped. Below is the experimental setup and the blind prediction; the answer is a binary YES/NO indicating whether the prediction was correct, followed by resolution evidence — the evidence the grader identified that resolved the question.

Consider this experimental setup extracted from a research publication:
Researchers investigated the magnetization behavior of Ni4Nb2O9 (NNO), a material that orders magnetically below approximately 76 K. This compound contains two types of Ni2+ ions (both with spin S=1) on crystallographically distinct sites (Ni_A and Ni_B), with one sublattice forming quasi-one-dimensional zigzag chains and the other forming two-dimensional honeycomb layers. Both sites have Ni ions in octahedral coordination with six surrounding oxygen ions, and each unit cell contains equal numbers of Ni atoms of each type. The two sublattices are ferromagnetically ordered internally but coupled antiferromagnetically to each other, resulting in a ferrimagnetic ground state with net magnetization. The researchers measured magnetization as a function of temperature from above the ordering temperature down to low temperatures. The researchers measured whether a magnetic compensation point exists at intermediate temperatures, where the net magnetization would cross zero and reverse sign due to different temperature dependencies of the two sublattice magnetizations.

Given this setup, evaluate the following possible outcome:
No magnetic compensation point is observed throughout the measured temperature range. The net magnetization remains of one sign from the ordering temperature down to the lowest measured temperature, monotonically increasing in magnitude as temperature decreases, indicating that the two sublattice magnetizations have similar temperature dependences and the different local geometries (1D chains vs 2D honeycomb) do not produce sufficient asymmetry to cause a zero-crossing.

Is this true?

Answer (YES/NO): NO